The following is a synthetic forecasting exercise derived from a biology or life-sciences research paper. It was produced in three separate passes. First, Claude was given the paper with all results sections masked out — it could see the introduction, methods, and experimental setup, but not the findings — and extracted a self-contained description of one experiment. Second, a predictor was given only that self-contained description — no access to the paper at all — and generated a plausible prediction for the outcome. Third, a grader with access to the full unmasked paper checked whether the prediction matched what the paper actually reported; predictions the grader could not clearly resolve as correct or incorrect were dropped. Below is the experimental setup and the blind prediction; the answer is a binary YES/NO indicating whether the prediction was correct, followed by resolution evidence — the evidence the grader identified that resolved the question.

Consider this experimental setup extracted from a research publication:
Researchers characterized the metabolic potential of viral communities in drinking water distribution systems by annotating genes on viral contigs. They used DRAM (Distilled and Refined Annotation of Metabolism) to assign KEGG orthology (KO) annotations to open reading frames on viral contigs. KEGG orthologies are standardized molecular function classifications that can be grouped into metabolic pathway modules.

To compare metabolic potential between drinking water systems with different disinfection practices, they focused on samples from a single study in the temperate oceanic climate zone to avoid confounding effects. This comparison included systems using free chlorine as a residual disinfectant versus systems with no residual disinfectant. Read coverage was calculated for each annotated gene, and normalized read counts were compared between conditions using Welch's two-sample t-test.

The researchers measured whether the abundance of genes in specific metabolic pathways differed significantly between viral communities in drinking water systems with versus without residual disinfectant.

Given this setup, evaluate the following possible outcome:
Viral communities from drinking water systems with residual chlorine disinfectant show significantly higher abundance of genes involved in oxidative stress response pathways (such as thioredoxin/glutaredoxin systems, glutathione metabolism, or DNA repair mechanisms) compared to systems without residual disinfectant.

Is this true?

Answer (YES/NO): YES